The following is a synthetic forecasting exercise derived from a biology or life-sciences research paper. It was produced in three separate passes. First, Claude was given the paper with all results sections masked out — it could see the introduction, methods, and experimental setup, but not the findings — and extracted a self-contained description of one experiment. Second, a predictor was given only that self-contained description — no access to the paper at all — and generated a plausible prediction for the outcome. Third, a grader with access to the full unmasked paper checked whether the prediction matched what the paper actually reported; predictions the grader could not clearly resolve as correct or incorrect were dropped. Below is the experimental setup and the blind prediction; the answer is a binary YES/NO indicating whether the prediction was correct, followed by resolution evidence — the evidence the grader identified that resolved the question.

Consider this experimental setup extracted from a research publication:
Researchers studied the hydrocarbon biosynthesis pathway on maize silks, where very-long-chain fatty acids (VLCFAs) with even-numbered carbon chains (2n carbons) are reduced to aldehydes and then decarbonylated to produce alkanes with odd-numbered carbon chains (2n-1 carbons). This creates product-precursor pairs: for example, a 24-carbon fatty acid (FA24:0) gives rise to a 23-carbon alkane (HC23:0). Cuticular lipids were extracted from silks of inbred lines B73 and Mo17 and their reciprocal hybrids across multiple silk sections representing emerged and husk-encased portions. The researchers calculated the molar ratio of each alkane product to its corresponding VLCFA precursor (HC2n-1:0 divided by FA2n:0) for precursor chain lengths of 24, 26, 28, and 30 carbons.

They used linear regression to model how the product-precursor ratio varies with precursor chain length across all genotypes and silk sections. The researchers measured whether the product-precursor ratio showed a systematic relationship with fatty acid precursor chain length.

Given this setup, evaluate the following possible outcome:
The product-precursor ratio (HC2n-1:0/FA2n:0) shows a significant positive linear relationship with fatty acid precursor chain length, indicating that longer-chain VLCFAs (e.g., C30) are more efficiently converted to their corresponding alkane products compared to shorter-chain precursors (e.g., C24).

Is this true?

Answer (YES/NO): YES